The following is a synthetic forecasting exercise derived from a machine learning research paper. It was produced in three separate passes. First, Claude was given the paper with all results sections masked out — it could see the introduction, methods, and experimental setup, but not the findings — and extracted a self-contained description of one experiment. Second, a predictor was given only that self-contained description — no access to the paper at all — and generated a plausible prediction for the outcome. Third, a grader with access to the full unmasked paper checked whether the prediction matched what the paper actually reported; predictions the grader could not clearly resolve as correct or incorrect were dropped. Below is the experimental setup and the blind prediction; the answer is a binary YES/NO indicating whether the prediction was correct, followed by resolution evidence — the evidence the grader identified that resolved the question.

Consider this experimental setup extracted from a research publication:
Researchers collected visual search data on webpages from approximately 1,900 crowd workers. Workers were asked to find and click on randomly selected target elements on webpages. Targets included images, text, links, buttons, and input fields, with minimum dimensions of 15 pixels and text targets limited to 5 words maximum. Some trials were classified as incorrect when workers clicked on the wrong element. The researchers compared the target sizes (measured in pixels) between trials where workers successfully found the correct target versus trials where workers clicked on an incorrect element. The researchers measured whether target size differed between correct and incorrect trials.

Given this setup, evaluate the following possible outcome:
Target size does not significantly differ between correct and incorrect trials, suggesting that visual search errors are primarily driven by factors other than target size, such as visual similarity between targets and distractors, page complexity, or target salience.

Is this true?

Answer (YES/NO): NO